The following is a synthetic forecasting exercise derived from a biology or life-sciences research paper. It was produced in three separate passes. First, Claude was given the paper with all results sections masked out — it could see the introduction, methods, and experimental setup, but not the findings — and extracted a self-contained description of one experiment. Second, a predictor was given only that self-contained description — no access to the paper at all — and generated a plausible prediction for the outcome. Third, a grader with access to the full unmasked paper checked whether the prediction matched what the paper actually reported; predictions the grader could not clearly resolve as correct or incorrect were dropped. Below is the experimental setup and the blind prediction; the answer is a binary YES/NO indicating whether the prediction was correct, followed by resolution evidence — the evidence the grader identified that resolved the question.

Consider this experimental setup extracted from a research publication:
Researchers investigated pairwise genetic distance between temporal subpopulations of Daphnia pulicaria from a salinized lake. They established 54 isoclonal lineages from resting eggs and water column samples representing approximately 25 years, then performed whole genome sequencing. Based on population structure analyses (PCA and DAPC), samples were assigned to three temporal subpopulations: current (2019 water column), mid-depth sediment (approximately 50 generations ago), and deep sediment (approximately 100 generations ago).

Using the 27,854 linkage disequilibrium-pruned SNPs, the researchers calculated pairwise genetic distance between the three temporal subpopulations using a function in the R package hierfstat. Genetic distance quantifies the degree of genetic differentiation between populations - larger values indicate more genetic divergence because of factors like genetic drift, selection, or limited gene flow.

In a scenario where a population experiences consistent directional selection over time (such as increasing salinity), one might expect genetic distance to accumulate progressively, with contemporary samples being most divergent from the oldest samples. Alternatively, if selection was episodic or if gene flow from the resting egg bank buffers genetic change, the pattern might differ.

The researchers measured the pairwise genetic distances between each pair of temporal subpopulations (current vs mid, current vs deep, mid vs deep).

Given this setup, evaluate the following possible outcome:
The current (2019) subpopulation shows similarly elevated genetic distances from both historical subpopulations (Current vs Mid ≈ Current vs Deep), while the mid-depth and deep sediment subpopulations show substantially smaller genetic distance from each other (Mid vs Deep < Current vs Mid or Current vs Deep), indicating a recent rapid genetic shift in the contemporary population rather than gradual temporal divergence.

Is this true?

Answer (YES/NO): NO